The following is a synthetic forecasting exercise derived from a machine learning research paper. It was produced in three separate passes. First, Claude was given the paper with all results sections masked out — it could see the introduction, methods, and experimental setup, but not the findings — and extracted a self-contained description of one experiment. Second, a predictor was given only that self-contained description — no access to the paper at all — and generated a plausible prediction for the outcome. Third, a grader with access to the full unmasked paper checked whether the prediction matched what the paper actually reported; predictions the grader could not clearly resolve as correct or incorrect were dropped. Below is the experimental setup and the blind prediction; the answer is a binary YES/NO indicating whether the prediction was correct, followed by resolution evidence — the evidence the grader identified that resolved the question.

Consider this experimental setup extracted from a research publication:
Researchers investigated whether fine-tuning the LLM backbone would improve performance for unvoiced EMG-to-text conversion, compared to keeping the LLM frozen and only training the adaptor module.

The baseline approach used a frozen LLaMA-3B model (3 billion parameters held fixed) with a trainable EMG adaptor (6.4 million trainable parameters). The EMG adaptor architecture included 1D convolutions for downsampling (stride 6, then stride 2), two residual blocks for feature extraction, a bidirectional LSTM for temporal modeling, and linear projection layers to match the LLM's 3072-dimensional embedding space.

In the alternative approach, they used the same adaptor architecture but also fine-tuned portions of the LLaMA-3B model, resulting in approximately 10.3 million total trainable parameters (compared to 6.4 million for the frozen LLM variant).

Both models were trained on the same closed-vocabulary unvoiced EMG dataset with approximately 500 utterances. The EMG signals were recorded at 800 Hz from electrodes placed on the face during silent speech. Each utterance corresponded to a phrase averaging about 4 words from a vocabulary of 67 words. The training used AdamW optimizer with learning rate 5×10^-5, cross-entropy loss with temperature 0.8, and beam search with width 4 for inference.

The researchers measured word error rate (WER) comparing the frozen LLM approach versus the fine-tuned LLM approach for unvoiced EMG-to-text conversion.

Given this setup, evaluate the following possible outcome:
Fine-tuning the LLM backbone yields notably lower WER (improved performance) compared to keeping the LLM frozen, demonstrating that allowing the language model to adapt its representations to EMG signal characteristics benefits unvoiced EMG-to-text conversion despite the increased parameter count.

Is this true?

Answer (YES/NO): NO